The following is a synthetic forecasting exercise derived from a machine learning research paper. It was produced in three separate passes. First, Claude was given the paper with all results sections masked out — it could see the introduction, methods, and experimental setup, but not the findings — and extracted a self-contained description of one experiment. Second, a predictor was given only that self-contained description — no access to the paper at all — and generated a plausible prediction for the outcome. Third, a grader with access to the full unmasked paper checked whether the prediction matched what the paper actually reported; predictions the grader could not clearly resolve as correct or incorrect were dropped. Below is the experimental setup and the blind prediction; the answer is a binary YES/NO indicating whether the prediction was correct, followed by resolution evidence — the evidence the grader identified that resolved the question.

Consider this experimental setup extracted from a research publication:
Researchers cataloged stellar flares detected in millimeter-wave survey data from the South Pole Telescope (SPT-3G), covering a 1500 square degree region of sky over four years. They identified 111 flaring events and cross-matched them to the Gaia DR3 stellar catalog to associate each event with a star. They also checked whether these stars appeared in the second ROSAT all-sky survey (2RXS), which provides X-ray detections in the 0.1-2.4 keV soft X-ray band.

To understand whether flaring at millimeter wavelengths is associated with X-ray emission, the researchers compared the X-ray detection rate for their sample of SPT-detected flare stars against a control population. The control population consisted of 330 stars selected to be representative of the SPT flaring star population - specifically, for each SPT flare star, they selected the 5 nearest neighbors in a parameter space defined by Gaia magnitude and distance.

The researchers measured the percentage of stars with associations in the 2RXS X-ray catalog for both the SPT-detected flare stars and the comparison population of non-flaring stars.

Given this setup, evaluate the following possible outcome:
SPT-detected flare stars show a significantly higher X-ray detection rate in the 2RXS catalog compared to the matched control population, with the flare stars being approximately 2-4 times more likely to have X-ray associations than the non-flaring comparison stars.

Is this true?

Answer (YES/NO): NO